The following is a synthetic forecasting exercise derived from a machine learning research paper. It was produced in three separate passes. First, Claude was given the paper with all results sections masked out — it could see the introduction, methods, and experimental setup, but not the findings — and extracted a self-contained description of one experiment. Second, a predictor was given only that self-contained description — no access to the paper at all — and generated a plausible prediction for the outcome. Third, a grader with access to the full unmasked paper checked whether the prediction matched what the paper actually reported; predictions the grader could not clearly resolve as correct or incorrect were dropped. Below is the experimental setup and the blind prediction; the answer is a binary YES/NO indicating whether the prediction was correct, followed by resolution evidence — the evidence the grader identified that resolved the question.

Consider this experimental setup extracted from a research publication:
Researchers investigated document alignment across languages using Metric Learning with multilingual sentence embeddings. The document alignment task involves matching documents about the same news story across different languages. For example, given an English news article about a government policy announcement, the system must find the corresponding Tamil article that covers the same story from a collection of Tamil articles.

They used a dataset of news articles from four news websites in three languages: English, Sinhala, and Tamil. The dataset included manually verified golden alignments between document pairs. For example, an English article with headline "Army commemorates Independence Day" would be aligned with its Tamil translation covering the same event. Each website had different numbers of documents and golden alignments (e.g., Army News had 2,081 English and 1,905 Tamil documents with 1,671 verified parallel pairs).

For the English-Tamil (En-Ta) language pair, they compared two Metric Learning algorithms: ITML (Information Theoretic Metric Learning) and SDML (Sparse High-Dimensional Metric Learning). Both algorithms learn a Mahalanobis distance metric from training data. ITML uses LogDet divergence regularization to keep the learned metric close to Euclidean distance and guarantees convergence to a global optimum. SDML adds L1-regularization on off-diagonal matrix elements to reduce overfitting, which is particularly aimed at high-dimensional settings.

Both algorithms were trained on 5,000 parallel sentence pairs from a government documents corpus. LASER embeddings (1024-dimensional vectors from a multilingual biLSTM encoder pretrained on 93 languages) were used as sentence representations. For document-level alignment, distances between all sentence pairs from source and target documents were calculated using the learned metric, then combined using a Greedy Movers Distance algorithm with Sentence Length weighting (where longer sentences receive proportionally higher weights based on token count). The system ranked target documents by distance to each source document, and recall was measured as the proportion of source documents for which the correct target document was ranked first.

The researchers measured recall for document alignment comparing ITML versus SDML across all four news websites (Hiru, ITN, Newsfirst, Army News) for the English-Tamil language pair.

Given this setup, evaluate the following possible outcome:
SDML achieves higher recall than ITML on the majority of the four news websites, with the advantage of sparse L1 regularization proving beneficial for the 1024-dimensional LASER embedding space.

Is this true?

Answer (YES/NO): NO